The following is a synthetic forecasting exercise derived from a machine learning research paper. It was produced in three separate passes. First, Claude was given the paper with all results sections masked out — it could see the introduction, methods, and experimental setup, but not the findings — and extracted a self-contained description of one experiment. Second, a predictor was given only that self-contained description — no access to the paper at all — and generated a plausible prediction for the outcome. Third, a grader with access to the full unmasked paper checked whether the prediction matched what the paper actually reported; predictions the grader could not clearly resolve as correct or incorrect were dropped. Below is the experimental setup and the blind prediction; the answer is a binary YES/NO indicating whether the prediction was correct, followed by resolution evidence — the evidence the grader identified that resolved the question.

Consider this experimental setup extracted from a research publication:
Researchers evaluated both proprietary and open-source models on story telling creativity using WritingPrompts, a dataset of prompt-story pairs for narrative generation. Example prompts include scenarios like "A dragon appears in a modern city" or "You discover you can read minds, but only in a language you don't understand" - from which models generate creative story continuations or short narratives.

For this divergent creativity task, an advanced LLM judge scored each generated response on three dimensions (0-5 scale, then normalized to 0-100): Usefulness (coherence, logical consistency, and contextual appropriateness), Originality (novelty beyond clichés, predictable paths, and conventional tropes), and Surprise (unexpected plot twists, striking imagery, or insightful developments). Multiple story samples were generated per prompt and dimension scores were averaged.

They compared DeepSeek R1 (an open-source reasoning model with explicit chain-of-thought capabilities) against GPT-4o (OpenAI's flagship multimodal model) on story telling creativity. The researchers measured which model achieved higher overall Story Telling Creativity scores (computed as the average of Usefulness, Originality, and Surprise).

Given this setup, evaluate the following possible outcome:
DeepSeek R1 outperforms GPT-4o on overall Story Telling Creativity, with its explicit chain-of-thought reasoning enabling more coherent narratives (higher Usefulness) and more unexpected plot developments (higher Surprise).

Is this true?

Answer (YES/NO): YES